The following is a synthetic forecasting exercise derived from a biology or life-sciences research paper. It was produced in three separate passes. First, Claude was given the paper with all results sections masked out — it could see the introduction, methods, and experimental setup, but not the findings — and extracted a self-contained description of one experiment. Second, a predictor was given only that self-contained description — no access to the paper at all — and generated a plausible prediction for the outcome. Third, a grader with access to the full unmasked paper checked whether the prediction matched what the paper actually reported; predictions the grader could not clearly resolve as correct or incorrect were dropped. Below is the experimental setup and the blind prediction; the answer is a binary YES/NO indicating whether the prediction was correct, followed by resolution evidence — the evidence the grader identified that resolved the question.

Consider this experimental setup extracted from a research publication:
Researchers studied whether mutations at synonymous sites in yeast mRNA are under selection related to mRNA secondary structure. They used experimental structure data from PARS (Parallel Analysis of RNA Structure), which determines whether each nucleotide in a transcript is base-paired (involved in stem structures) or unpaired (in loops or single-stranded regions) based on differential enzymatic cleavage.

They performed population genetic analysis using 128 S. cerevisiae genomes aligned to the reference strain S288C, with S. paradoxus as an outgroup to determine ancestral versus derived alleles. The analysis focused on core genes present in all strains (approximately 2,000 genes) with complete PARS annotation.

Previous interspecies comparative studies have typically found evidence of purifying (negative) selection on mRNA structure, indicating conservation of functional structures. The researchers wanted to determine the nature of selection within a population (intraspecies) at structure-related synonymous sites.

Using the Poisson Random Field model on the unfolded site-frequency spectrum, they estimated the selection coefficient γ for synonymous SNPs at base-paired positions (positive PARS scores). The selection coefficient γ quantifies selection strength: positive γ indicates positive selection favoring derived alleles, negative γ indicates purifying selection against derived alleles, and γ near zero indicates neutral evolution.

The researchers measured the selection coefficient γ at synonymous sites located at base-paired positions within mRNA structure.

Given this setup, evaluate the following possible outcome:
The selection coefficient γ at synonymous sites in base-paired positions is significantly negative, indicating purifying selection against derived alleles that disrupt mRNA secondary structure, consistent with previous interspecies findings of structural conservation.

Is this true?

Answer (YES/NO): NO